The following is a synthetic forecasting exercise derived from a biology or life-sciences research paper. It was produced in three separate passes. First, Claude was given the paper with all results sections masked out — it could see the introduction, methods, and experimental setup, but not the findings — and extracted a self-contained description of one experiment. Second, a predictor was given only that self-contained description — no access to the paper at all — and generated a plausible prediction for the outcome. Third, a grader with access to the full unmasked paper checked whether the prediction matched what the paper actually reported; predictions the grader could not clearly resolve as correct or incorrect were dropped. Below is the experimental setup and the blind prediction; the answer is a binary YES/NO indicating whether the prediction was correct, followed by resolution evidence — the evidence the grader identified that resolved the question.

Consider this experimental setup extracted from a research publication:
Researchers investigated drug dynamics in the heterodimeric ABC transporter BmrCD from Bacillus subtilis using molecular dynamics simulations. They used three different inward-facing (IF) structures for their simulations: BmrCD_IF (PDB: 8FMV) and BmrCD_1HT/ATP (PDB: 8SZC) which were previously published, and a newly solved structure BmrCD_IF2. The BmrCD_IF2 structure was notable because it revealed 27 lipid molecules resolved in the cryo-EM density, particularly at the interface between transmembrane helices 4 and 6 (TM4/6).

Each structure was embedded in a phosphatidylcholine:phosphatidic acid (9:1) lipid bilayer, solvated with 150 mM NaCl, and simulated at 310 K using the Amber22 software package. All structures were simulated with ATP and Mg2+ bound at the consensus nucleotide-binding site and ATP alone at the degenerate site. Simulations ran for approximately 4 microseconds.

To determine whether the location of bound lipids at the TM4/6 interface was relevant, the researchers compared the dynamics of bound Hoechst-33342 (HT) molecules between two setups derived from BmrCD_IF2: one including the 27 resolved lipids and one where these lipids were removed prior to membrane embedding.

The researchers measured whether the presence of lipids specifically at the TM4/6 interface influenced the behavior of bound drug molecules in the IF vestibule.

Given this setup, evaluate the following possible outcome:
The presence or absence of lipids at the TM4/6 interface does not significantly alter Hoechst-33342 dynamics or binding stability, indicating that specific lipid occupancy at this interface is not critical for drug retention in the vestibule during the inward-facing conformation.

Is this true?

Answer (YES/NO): NO